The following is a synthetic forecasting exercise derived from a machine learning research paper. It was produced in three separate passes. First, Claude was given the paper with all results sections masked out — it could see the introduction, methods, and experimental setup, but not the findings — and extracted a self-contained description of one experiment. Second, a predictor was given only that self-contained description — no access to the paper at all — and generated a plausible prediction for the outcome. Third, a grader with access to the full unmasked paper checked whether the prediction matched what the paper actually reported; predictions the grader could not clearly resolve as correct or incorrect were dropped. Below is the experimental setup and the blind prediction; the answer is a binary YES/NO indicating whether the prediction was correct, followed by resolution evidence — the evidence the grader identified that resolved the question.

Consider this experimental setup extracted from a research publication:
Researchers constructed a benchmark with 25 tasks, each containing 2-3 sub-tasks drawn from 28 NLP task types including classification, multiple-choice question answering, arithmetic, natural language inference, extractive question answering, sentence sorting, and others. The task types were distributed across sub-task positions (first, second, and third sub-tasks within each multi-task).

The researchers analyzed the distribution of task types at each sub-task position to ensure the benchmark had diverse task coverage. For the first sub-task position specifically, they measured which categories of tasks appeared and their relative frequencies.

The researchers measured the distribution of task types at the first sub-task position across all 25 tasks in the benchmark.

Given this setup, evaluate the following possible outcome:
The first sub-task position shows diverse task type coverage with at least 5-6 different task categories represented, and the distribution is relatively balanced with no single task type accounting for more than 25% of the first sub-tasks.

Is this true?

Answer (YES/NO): NO